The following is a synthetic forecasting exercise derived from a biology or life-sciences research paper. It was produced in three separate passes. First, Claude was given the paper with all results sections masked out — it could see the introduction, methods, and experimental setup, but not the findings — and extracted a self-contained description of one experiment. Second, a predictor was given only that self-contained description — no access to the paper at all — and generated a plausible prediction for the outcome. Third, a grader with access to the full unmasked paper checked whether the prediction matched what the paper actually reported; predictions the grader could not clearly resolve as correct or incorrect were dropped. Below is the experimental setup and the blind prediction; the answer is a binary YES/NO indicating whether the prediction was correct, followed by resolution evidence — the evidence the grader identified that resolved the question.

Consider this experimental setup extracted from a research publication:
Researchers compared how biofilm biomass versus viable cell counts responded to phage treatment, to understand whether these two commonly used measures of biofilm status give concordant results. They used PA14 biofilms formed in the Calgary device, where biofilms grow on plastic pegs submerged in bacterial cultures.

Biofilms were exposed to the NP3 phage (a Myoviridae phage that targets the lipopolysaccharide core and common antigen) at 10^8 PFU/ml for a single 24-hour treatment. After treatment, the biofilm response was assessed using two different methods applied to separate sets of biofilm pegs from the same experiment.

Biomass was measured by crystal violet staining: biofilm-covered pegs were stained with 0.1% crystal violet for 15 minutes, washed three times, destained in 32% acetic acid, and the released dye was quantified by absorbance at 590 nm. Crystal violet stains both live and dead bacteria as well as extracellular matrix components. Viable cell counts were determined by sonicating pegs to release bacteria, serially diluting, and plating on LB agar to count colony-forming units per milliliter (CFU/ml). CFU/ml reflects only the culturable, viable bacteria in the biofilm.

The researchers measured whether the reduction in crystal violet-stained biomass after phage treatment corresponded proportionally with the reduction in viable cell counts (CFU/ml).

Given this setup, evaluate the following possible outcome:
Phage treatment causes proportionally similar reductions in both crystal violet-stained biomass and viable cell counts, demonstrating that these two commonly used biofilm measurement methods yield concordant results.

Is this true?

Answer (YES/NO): NO